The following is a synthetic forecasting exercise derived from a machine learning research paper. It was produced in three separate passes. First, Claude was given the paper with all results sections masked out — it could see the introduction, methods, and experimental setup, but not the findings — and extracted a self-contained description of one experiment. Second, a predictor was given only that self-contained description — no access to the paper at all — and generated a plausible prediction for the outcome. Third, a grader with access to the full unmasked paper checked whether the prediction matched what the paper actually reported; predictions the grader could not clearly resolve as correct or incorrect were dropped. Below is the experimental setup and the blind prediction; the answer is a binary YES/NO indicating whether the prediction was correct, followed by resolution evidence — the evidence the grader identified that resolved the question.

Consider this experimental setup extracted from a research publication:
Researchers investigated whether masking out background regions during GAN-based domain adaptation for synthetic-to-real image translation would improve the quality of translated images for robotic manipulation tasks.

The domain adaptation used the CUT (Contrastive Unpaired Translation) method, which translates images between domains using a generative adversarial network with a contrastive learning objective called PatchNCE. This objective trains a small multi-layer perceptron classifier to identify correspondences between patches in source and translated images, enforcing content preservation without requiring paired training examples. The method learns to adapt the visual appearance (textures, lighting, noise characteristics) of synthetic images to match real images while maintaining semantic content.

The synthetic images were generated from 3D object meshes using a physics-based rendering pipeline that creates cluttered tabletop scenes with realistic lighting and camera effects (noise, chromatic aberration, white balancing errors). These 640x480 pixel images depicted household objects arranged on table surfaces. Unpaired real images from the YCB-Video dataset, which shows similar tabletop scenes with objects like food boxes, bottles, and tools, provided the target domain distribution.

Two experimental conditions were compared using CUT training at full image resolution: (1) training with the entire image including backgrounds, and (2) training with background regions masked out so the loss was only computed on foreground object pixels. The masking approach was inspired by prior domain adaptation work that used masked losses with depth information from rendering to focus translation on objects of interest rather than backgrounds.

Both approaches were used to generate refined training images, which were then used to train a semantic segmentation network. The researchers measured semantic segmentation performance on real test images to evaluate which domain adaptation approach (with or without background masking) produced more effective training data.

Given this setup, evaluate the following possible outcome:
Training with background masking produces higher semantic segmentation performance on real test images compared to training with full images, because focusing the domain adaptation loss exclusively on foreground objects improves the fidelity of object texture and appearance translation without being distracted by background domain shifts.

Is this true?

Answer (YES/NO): NO